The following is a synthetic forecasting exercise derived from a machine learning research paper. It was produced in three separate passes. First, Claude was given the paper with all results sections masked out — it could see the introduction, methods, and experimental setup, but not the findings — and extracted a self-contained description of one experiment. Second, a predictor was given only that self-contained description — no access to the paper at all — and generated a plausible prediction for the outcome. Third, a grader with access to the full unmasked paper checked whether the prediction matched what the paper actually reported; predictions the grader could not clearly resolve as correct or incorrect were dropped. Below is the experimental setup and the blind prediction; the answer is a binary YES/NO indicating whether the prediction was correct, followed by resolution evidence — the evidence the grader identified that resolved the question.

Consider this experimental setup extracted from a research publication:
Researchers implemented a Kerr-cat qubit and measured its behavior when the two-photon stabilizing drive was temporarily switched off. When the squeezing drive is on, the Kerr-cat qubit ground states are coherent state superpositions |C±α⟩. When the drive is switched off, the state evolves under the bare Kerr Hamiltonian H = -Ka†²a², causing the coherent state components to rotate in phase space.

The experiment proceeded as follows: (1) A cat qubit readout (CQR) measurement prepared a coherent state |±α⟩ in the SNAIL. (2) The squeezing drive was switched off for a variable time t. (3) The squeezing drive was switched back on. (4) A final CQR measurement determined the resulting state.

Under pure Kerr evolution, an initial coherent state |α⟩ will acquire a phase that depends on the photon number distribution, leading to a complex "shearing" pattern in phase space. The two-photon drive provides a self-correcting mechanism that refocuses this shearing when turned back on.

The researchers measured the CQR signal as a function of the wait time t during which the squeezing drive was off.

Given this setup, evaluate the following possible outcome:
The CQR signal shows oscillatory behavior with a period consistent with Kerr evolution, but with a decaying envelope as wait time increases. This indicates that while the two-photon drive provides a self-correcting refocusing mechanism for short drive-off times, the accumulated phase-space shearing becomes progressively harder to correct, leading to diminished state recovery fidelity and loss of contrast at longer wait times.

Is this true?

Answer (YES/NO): NO